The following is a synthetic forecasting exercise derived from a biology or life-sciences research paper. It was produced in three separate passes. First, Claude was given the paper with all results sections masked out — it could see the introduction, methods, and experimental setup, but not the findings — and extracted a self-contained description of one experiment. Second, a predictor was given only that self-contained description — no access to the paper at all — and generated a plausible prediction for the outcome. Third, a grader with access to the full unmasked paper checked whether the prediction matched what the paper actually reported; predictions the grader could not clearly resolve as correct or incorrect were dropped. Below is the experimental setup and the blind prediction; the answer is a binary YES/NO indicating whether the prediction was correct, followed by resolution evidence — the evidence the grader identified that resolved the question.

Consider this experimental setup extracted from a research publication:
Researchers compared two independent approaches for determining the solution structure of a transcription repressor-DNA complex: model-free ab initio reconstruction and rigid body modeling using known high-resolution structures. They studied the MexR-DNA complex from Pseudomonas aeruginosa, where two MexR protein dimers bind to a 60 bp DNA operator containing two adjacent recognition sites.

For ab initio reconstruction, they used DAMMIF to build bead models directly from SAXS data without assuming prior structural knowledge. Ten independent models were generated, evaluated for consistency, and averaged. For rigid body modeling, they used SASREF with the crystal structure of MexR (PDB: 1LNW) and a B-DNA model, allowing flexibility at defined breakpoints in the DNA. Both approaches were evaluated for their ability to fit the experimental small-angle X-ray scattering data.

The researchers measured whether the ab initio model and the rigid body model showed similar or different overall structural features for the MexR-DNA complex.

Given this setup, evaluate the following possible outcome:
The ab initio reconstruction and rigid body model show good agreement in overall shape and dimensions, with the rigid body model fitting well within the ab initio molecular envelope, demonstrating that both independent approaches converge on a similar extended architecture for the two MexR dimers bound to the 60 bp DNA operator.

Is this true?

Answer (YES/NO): YES